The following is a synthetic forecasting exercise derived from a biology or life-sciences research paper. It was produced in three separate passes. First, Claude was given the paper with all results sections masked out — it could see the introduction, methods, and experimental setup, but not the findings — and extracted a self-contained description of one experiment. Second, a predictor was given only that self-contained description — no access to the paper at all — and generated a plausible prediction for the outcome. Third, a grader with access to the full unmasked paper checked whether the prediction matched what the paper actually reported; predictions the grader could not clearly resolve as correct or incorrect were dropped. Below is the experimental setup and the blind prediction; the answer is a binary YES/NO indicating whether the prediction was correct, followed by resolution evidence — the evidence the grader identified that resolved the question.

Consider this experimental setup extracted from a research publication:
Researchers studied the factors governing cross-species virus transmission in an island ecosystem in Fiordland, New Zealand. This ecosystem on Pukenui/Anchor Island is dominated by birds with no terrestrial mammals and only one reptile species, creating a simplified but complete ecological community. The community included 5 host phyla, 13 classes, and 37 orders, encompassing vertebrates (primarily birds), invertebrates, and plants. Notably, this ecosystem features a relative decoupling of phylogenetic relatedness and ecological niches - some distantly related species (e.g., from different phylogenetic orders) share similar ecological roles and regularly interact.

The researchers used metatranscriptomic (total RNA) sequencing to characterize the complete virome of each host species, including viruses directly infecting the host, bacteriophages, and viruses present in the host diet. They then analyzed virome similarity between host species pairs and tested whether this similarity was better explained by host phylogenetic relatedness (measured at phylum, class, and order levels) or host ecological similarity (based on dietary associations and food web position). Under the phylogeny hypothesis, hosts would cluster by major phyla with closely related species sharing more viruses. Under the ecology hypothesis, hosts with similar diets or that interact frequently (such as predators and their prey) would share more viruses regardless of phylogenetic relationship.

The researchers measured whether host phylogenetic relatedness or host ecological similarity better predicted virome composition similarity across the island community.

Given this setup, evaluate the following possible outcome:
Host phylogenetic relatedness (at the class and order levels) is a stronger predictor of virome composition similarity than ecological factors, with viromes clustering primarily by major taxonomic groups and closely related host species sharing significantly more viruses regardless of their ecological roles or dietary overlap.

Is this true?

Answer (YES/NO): YES